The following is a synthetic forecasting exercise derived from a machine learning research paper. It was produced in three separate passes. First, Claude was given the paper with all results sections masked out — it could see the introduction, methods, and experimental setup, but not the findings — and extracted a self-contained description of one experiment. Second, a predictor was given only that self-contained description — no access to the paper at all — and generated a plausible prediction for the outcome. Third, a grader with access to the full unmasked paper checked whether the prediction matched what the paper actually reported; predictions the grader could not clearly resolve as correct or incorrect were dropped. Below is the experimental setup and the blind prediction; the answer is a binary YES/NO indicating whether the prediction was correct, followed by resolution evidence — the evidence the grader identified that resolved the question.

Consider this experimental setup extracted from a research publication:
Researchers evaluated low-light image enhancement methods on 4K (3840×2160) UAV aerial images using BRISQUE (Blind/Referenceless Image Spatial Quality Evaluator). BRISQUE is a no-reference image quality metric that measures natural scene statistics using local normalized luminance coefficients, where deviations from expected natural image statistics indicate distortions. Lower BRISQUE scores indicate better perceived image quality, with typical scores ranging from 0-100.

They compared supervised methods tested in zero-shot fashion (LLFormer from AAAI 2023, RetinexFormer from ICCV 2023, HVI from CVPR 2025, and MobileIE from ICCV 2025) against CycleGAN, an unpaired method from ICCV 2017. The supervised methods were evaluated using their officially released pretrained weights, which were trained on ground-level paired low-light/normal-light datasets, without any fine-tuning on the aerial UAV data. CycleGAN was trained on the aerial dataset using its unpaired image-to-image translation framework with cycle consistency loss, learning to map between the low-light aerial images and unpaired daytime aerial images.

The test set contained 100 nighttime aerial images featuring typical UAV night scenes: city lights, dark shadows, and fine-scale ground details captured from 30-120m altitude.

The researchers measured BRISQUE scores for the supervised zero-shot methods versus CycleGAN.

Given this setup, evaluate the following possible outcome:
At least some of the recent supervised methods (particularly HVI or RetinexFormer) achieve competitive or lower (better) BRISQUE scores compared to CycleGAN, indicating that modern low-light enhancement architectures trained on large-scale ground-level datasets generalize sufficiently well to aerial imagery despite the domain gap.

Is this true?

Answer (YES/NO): NO